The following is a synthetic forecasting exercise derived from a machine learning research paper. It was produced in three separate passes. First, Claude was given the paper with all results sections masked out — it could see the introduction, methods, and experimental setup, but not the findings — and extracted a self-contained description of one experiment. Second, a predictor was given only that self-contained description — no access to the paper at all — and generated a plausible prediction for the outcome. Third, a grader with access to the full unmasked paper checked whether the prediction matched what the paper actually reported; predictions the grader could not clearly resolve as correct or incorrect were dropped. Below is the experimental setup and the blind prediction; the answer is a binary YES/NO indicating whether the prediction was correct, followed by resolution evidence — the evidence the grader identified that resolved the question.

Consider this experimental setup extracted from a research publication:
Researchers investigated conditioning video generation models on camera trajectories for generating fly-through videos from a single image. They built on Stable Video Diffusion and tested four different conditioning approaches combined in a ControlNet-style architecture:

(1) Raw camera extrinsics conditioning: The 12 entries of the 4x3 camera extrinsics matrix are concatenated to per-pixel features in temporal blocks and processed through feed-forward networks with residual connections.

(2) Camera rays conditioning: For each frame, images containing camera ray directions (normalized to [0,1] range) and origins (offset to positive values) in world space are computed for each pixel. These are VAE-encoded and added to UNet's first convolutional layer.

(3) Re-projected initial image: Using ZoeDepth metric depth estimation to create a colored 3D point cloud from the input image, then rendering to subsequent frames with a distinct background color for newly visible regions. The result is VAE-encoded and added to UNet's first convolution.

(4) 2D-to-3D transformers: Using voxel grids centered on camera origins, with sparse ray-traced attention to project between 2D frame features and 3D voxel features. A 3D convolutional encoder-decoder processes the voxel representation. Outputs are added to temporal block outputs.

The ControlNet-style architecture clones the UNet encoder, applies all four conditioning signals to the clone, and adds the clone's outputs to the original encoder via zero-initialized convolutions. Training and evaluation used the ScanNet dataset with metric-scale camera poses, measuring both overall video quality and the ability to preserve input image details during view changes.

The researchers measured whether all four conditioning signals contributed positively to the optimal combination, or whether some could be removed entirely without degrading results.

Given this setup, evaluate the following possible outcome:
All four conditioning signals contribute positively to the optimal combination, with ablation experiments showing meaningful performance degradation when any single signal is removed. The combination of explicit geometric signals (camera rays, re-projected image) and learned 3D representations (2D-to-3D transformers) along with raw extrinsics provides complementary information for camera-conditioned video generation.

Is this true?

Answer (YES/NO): NO